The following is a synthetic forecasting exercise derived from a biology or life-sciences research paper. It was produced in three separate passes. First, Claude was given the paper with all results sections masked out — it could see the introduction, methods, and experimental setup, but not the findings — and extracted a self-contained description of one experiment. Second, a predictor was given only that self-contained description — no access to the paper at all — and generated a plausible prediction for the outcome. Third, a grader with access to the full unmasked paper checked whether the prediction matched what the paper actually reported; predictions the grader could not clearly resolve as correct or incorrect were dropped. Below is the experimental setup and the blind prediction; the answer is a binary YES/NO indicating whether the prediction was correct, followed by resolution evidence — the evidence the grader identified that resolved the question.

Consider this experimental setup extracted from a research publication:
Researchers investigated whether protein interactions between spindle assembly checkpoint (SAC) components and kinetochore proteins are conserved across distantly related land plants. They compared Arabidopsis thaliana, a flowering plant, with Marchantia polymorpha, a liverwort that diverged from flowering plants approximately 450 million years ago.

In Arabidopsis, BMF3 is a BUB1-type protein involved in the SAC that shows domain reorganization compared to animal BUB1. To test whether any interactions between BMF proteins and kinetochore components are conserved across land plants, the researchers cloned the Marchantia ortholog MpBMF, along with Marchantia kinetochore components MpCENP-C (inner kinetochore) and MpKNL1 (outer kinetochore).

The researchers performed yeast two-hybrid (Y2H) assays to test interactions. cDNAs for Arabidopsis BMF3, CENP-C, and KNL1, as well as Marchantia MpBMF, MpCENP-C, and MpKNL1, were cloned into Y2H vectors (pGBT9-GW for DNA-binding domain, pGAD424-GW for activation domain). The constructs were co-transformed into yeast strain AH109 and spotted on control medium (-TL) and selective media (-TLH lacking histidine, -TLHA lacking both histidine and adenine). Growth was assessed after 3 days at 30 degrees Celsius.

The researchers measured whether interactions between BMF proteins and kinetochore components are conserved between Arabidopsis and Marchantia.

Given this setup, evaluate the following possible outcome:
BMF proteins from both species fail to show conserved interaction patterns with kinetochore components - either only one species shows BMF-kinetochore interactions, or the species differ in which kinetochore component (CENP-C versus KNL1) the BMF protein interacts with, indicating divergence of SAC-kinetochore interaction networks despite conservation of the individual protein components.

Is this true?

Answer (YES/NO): YES